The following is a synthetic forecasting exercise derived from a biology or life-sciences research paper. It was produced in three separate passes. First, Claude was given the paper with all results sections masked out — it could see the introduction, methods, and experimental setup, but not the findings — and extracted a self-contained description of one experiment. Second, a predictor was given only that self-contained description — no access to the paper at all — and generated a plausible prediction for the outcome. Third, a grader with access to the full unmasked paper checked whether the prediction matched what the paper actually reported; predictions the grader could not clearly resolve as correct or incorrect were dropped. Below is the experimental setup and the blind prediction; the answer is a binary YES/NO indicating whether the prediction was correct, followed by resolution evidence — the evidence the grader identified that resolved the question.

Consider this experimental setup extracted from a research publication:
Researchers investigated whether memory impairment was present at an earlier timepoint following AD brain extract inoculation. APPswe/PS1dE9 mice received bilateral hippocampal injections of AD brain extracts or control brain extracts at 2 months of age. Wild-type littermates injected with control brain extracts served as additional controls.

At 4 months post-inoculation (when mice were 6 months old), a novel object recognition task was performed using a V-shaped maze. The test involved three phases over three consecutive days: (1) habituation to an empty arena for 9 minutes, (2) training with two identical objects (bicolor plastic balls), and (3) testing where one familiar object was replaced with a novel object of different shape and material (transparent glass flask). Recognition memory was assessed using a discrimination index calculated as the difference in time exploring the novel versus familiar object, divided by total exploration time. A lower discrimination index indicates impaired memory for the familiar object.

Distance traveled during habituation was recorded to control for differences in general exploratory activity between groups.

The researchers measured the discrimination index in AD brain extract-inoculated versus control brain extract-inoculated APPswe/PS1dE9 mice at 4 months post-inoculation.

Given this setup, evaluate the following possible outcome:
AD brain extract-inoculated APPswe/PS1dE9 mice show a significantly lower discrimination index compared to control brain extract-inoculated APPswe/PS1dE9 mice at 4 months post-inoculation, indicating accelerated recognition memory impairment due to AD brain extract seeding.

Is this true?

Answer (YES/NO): NO